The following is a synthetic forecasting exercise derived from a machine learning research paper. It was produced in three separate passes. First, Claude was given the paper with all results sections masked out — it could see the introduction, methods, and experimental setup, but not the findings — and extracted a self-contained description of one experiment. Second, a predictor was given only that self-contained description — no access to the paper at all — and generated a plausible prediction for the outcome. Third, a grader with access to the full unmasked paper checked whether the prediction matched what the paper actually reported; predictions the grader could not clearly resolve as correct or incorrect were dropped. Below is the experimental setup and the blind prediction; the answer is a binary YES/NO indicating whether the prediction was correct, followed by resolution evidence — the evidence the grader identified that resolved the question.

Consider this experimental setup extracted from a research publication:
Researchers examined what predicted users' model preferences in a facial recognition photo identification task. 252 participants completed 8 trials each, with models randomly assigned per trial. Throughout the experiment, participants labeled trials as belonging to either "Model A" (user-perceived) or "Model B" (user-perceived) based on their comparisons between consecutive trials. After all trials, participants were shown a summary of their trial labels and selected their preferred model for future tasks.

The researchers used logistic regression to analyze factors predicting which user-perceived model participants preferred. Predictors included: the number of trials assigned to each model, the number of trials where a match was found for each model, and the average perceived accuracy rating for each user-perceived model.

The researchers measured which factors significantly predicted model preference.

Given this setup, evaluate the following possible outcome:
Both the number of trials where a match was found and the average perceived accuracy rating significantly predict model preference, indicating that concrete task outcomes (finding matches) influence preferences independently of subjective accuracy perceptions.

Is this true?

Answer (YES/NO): NO